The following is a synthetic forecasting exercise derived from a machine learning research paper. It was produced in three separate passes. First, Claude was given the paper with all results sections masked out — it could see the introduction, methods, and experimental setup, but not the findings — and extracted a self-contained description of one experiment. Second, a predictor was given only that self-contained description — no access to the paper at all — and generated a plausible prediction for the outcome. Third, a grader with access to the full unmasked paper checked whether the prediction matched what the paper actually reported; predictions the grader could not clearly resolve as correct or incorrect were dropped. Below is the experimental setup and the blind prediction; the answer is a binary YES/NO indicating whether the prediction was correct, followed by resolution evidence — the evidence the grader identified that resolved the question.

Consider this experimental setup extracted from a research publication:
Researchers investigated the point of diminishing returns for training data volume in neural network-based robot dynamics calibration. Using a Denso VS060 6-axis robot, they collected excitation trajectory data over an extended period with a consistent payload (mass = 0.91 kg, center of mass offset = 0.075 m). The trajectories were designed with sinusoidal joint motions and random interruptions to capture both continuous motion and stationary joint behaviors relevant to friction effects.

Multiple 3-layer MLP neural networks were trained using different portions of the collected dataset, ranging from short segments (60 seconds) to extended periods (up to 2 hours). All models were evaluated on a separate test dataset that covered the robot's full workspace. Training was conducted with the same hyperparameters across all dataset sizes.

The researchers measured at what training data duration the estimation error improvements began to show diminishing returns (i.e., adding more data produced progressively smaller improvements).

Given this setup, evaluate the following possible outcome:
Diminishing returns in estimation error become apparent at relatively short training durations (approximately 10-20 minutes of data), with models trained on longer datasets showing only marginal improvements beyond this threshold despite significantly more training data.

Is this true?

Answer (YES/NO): NO